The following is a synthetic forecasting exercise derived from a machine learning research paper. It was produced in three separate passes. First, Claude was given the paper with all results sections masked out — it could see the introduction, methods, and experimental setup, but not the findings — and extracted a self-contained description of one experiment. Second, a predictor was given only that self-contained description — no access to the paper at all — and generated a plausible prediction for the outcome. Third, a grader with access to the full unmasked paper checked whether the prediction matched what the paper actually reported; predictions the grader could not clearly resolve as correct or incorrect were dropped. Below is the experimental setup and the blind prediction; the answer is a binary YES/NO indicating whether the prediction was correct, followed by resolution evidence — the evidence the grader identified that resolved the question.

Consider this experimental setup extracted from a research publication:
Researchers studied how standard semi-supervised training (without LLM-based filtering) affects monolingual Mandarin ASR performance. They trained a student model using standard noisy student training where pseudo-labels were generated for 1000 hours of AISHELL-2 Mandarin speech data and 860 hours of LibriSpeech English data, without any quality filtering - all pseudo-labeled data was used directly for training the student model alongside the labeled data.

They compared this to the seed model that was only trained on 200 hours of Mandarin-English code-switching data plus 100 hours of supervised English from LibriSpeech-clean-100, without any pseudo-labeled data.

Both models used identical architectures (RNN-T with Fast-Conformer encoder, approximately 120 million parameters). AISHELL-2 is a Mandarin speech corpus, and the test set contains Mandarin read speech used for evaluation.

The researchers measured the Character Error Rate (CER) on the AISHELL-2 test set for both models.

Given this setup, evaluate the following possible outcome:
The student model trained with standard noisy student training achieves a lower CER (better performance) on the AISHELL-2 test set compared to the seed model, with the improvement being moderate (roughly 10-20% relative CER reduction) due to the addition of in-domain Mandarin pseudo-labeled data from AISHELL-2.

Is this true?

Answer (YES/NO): YES